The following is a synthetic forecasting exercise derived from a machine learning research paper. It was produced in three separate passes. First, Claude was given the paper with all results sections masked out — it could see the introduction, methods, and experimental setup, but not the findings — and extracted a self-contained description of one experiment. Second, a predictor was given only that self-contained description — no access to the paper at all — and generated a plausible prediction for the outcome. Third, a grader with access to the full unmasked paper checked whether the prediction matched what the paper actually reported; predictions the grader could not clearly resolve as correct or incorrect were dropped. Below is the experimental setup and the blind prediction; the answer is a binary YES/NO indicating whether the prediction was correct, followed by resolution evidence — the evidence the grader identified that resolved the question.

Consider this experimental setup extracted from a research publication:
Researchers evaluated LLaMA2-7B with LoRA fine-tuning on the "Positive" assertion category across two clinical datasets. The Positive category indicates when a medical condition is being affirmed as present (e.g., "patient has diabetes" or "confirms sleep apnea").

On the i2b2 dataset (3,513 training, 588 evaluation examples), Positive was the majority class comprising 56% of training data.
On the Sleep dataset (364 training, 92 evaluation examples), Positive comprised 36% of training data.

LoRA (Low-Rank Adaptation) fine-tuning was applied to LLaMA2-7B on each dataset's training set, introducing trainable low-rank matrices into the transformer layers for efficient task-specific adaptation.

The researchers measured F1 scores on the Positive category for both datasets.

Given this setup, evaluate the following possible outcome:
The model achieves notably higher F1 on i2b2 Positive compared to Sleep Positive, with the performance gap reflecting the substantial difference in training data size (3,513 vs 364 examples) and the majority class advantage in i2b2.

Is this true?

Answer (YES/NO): NO